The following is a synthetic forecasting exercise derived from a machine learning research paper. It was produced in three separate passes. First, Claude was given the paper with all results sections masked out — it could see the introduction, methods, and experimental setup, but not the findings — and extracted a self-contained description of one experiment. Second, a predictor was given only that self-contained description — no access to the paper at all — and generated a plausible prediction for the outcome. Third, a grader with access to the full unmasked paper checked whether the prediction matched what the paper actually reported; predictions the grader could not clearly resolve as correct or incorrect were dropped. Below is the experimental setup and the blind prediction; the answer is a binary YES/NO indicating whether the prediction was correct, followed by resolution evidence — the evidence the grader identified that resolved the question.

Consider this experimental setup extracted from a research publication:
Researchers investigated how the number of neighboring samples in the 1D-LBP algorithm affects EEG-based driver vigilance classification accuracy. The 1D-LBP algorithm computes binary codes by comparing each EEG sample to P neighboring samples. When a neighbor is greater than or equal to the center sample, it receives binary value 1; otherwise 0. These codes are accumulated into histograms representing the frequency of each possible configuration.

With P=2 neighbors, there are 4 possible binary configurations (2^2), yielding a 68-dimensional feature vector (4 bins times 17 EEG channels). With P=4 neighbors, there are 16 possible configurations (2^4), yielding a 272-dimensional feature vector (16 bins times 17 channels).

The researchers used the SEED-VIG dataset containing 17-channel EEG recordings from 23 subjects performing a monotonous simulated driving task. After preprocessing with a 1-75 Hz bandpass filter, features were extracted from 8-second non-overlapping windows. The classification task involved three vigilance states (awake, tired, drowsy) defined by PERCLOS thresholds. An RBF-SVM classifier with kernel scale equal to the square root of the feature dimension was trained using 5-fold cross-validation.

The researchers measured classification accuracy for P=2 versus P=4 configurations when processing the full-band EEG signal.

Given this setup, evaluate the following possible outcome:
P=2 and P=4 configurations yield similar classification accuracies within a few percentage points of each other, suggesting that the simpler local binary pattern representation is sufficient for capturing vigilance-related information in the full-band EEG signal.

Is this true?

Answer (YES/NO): YES